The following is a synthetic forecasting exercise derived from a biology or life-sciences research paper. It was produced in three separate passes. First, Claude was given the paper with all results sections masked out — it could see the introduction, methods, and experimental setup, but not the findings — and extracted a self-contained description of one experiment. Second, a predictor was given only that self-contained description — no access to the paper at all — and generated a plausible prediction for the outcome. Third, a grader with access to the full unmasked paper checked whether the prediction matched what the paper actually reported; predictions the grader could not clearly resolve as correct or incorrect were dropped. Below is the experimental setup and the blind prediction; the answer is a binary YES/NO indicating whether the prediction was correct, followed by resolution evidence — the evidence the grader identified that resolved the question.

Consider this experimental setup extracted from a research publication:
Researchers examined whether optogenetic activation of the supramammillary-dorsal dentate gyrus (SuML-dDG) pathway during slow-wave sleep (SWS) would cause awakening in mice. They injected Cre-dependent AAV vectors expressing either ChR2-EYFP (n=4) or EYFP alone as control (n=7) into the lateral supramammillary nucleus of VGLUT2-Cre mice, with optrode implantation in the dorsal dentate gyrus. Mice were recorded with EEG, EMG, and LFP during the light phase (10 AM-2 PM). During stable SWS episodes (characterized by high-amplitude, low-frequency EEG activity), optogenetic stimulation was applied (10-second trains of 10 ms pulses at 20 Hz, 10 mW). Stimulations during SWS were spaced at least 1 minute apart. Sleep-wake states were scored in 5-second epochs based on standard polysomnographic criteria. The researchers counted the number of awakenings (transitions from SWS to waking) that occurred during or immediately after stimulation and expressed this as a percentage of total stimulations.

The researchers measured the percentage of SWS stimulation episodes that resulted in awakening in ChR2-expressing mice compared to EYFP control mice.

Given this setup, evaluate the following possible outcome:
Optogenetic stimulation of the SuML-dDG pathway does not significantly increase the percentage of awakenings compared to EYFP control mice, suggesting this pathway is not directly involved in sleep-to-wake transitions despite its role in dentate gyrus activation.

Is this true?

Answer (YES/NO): NO